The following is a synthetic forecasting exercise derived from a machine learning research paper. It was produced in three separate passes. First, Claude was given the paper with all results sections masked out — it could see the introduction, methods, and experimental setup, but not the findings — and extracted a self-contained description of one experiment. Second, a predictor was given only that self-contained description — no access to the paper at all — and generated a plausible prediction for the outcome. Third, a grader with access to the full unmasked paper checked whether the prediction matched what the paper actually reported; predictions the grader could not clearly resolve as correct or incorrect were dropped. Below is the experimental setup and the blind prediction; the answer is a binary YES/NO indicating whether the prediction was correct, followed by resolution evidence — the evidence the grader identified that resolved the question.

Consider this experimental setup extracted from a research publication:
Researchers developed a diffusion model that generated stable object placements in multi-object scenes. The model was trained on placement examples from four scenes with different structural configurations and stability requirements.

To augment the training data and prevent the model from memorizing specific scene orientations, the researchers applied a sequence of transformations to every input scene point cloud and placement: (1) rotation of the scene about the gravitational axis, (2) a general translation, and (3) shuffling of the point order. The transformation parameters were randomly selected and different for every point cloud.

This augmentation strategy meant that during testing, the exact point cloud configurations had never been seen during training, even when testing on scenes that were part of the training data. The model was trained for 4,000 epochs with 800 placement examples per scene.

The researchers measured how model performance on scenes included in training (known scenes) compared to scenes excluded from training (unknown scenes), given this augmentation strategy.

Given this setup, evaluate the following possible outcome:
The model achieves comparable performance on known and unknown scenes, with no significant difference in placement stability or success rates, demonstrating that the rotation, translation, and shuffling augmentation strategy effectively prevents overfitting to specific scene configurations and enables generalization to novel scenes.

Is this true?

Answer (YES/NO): NO